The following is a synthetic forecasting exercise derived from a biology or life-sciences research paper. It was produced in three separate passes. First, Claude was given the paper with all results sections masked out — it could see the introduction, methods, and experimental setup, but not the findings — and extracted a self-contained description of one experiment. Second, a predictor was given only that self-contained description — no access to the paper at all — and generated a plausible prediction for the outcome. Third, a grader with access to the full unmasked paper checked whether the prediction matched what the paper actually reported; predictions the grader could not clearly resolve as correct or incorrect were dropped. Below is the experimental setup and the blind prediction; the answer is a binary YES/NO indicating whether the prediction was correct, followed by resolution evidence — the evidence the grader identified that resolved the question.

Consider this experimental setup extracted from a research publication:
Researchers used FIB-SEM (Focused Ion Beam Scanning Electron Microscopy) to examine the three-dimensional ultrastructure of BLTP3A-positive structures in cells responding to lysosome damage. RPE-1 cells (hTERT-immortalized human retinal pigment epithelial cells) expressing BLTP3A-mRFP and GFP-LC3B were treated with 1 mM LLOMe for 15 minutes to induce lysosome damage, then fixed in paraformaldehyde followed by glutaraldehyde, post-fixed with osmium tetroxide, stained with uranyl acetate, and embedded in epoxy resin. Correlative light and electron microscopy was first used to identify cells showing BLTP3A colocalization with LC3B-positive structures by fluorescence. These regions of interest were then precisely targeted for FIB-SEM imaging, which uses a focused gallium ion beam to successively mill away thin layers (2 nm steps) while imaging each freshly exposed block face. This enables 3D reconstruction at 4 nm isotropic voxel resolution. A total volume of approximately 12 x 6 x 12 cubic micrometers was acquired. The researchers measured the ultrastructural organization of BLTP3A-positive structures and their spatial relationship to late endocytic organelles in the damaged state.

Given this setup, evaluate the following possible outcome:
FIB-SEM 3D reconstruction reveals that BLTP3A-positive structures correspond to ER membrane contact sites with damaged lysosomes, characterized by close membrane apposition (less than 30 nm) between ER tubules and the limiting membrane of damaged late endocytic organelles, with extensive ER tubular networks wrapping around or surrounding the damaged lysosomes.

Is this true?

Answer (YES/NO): NO